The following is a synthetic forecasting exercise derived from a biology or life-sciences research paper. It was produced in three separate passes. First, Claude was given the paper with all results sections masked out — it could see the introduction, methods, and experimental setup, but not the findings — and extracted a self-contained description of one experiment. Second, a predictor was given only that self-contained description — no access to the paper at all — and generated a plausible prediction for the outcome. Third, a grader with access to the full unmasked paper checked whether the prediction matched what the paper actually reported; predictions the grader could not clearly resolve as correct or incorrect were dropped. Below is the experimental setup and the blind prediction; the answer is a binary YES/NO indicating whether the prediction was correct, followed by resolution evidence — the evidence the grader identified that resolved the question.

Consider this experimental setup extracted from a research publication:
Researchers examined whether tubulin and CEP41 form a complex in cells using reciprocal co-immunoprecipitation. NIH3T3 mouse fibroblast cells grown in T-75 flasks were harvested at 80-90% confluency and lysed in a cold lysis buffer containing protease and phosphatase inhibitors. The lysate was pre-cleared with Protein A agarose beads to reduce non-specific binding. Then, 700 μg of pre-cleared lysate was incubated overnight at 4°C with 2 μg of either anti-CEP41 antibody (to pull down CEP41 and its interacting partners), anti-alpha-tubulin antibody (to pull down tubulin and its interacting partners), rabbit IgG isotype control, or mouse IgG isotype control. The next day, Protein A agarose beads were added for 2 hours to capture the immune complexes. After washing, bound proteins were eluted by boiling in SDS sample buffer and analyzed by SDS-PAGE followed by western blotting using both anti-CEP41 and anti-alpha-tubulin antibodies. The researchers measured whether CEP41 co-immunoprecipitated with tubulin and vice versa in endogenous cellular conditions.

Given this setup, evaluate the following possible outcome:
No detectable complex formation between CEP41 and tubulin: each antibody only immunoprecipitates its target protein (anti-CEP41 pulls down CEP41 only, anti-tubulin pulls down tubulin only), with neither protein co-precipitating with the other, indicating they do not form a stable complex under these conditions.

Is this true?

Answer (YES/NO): NO